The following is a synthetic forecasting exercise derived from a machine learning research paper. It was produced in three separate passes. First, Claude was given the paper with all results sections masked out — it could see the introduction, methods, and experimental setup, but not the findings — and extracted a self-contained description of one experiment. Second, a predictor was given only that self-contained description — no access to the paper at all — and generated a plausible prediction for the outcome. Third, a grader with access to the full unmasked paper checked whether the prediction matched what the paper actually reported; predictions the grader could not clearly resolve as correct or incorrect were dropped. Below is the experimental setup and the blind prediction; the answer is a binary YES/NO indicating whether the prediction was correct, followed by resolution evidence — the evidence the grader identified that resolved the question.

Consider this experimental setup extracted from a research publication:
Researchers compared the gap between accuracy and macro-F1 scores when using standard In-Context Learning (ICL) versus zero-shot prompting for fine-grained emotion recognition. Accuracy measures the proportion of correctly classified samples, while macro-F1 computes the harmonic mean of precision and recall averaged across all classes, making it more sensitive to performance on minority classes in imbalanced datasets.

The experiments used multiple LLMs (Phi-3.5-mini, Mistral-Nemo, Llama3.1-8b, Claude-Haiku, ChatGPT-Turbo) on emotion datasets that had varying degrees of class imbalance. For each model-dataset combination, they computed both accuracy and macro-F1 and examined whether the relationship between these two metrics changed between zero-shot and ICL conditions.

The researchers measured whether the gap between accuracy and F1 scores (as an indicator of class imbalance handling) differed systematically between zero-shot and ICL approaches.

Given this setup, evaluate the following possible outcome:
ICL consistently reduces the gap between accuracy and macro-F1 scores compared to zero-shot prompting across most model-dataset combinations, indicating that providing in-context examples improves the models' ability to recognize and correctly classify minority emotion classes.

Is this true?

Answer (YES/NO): NO